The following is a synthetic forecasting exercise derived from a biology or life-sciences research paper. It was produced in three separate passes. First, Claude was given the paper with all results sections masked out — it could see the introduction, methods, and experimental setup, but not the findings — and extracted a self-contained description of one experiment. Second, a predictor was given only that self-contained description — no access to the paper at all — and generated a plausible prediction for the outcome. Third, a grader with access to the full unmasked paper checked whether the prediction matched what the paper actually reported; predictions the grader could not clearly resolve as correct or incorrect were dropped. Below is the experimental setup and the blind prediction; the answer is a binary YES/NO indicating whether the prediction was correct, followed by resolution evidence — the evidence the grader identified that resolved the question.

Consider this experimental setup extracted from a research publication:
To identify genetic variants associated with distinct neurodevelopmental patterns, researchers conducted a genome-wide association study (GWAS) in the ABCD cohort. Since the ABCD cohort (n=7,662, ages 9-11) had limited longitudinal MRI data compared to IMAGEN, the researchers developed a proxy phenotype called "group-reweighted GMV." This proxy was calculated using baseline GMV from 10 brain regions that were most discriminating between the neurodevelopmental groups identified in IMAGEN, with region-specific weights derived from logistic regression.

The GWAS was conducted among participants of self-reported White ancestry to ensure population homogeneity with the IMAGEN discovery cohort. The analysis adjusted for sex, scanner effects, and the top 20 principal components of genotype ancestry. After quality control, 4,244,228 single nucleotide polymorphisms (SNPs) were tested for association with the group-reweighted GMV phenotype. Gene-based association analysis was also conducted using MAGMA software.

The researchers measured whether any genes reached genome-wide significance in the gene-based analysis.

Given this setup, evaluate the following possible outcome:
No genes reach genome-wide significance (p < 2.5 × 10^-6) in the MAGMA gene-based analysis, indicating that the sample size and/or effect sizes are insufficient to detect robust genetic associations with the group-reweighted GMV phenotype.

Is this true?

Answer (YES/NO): NO